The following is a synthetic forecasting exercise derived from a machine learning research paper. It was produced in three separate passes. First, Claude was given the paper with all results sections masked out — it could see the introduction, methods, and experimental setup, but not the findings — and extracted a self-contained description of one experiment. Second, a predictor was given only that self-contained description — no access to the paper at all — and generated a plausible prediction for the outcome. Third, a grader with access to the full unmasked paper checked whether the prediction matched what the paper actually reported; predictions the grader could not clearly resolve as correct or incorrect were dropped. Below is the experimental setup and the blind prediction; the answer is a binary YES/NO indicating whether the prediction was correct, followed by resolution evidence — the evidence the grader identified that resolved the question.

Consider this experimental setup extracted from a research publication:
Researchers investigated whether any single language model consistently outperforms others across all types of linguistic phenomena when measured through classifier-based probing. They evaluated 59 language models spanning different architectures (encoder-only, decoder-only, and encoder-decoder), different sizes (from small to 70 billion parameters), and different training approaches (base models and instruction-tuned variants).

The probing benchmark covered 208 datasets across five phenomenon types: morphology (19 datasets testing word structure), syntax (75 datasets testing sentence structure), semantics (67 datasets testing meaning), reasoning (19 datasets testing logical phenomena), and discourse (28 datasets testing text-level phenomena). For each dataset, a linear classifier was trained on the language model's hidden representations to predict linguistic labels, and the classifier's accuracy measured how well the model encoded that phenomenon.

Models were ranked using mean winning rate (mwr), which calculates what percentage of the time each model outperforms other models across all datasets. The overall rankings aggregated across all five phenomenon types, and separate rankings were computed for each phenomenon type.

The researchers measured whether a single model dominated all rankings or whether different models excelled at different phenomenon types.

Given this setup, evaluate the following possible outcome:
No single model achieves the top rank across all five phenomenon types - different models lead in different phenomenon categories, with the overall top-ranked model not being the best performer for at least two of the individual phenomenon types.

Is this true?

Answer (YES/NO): YES